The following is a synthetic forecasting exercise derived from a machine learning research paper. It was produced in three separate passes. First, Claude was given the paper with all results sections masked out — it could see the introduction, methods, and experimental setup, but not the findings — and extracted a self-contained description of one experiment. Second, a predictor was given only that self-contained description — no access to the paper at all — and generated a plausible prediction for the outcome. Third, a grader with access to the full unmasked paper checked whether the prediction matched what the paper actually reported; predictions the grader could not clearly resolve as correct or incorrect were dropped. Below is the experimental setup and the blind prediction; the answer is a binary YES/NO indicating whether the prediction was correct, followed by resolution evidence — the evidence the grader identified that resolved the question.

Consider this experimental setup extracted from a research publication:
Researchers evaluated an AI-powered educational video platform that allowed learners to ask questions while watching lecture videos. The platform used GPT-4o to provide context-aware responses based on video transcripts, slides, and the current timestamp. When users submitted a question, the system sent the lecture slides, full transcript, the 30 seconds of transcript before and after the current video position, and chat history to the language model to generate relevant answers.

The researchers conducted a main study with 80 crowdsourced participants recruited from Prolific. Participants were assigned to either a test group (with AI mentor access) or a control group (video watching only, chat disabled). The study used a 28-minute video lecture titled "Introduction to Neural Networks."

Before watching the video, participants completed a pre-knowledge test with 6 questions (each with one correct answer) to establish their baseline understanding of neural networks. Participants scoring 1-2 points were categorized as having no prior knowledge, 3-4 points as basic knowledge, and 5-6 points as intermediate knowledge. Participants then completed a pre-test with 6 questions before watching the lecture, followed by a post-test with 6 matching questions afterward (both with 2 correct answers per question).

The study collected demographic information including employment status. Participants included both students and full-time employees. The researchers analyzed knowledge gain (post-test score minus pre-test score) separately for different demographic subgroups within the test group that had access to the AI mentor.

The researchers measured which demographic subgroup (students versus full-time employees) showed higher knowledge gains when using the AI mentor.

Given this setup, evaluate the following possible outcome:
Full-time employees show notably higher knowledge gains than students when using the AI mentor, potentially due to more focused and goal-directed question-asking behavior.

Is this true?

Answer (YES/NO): NO